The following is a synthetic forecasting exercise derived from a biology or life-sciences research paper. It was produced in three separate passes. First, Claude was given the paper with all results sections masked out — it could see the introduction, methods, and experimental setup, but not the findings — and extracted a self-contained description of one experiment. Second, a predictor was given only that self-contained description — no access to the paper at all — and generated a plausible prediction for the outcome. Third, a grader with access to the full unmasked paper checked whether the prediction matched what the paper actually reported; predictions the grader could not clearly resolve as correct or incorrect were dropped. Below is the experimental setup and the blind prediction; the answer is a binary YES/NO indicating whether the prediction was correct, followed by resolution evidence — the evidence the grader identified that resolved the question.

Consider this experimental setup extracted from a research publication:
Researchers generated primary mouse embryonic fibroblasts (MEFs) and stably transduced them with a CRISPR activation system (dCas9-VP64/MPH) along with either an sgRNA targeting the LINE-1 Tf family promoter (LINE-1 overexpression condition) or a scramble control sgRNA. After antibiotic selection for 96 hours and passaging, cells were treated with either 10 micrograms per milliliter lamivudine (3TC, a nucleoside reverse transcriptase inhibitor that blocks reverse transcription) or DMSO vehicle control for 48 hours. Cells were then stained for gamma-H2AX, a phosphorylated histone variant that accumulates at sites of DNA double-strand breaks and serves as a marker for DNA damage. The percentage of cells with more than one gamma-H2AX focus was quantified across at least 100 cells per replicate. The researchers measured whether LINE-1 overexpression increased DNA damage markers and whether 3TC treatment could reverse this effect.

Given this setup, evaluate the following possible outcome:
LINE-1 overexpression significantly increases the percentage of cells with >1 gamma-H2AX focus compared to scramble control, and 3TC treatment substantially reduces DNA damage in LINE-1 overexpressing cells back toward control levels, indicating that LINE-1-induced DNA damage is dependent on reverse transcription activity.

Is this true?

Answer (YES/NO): YES